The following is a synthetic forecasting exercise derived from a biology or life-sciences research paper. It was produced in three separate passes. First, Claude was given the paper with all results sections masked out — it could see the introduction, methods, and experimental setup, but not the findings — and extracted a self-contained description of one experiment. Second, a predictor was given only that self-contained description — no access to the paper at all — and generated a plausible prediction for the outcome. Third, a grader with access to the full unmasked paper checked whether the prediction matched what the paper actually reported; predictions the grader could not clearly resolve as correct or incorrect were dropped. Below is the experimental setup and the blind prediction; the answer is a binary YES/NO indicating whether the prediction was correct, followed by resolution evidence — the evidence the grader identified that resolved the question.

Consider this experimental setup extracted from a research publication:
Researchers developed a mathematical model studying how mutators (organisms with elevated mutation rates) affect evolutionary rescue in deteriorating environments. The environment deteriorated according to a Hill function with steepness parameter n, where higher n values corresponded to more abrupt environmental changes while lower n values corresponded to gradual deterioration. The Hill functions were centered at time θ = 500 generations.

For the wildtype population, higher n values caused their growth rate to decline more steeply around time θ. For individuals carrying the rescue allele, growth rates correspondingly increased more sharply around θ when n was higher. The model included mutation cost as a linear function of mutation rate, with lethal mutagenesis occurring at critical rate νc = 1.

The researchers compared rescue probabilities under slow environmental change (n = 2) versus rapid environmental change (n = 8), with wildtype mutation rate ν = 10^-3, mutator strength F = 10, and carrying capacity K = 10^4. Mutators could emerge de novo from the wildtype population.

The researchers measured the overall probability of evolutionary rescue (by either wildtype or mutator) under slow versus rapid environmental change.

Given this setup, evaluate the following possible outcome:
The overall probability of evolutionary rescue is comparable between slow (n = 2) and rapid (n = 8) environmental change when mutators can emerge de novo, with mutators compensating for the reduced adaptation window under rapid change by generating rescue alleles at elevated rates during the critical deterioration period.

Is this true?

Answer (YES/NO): NO